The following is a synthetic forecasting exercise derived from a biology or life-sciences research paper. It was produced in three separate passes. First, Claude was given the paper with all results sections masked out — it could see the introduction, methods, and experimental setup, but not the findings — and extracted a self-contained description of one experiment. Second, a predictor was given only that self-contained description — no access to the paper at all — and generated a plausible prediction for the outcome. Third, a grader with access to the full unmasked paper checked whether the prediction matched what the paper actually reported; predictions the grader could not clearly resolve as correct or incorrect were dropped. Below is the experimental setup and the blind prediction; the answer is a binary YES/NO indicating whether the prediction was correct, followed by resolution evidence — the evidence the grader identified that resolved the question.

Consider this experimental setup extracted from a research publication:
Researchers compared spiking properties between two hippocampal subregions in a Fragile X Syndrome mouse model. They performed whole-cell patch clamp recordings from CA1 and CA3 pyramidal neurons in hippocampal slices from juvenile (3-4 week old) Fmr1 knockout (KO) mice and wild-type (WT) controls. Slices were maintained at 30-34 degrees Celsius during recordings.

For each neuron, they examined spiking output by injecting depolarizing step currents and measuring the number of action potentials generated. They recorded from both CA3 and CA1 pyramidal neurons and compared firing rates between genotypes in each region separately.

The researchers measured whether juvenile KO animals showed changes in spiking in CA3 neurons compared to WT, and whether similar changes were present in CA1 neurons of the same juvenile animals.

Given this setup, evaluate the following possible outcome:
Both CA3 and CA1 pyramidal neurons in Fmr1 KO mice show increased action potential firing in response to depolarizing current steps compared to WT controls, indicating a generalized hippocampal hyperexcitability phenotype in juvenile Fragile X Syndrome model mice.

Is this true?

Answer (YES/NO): NO